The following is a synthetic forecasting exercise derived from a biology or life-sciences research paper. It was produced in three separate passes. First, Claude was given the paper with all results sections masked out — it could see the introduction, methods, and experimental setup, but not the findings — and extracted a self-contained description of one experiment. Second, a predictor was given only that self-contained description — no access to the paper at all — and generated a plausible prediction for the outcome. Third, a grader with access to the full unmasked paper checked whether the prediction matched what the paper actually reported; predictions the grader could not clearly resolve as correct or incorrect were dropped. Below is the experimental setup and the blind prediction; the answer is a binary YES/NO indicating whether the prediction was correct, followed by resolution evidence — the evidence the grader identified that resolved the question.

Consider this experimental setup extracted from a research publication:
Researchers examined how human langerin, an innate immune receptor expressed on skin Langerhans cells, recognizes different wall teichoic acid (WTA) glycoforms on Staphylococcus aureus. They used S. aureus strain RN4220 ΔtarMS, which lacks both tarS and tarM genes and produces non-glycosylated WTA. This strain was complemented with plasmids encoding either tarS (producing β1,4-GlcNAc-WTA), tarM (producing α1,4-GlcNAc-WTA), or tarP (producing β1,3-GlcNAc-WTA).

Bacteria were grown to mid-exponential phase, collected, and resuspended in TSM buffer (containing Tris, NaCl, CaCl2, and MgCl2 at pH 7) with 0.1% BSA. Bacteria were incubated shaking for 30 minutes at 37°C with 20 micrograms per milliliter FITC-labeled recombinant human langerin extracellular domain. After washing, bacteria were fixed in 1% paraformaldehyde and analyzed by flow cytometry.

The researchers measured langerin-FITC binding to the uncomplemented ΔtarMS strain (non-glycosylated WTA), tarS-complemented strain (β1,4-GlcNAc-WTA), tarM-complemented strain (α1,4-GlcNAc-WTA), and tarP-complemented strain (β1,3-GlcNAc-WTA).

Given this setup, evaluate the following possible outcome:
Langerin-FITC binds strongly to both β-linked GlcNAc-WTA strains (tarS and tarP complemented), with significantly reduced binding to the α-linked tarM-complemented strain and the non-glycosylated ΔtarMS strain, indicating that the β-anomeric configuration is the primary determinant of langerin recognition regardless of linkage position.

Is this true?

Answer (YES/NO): YES